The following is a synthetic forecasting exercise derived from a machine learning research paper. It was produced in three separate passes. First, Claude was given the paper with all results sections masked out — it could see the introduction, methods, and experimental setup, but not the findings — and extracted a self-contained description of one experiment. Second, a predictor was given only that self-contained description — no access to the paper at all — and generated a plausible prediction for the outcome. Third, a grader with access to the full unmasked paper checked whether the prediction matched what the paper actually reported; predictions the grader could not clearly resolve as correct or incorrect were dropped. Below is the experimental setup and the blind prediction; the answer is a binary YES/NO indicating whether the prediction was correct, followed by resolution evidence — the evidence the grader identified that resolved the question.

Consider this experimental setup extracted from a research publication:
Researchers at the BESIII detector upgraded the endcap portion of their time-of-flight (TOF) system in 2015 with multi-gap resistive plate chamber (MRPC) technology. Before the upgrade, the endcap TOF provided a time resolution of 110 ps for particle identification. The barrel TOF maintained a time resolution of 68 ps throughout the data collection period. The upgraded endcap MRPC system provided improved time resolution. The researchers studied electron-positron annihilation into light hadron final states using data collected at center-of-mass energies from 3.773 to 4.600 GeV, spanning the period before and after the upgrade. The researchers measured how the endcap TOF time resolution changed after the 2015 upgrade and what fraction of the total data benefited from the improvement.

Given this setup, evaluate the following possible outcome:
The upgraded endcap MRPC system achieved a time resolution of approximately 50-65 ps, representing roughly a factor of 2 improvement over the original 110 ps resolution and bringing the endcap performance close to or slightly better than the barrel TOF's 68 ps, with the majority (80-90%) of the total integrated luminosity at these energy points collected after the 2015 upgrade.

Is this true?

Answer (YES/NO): NO